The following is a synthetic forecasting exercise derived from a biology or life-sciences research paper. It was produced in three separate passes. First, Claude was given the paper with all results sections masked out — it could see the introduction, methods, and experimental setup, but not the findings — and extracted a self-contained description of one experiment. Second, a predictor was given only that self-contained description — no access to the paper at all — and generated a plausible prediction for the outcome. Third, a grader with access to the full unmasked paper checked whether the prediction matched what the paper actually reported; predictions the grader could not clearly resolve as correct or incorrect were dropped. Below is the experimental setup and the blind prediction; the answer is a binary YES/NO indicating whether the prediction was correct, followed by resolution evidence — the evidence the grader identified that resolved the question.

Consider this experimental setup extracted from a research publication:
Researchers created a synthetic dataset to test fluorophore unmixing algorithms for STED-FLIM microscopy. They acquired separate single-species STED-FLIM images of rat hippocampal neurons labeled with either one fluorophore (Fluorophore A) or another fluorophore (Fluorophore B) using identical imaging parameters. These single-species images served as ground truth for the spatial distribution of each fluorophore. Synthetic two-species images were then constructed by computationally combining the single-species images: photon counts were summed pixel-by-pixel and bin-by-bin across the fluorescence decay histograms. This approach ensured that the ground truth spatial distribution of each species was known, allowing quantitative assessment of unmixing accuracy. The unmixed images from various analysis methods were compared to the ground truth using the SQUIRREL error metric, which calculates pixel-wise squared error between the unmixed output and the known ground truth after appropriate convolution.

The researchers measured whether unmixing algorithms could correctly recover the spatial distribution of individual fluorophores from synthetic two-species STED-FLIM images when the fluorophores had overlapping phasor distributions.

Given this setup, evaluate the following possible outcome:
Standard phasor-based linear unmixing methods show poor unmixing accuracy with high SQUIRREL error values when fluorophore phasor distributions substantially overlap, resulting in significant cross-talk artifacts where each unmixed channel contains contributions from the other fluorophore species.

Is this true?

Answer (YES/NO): YES